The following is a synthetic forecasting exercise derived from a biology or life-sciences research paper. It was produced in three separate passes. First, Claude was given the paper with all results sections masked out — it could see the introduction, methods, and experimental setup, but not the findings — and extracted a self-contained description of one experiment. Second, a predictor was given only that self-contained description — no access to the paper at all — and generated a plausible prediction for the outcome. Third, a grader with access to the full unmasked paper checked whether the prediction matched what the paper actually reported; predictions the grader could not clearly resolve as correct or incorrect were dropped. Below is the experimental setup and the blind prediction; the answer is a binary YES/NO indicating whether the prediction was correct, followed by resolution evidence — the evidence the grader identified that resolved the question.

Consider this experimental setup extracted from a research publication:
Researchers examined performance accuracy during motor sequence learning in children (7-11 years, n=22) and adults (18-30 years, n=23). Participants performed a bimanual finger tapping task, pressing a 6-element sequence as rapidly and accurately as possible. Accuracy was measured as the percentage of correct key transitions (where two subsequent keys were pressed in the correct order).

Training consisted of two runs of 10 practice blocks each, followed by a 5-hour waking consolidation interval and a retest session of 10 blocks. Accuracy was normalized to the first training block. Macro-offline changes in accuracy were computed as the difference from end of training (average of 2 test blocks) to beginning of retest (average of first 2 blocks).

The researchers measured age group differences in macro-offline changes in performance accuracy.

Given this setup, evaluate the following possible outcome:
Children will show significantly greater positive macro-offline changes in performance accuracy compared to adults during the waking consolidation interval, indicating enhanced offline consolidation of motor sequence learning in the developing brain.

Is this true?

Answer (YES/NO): YES